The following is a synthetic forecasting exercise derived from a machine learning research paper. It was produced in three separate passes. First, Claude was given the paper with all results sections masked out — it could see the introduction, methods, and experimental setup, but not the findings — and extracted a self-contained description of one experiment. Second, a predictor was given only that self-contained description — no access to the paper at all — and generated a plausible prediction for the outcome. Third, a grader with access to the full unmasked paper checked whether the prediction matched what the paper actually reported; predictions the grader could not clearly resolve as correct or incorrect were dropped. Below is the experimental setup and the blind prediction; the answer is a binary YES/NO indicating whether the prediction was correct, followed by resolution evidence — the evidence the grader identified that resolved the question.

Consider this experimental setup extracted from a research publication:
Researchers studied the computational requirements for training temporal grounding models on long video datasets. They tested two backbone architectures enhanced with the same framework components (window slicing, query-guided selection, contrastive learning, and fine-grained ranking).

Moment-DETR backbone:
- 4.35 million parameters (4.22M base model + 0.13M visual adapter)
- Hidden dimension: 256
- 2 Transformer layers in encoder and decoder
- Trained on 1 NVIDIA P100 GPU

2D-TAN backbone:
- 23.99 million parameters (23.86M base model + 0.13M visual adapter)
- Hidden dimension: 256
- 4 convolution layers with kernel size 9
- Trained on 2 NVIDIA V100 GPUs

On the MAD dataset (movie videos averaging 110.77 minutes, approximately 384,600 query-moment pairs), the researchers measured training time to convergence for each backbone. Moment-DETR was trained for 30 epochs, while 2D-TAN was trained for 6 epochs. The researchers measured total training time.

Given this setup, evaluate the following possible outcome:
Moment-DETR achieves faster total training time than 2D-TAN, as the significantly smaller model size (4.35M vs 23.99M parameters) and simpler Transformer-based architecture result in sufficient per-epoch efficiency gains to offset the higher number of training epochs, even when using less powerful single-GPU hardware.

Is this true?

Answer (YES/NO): YES